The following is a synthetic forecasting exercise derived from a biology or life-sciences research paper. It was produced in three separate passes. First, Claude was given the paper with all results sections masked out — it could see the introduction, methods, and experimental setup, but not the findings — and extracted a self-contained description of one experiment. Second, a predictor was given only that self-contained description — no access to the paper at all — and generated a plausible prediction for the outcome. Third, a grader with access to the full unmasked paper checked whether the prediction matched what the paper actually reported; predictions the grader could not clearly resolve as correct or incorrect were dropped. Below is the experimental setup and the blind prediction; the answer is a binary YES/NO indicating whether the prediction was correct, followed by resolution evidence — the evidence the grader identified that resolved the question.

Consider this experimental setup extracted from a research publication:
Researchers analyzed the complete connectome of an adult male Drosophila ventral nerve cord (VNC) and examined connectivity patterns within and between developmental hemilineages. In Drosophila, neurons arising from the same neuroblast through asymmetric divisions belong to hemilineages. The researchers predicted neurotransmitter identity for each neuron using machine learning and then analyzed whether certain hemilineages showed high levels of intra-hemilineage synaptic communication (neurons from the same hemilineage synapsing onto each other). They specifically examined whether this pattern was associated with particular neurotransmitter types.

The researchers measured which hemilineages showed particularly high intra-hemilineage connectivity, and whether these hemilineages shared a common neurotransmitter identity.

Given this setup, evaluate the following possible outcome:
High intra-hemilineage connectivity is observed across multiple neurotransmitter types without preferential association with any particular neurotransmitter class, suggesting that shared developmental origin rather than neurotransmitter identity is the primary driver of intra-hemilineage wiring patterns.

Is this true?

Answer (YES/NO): NO